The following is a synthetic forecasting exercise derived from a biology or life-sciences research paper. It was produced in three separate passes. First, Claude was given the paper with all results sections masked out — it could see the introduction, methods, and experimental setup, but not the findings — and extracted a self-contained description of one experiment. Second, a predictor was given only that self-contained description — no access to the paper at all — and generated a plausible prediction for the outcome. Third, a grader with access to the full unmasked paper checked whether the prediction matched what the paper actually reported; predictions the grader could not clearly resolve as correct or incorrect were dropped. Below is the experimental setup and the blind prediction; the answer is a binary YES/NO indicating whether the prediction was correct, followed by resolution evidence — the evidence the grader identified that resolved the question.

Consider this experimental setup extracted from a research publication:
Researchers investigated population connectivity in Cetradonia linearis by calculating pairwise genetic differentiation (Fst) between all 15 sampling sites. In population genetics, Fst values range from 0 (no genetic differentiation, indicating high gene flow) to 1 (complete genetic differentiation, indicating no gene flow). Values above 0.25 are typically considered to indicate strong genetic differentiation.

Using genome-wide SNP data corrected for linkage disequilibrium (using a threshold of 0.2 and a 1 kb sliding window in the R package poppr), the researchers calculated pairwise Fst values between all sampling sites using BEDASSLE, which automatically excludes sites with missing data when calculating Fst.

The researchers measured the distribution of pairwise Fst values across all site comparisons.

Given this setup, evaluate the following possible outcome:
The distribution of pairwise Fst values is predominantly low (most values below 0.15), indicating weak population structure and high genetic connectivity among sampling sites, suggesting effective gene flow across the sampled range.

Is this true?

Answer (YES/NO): NO